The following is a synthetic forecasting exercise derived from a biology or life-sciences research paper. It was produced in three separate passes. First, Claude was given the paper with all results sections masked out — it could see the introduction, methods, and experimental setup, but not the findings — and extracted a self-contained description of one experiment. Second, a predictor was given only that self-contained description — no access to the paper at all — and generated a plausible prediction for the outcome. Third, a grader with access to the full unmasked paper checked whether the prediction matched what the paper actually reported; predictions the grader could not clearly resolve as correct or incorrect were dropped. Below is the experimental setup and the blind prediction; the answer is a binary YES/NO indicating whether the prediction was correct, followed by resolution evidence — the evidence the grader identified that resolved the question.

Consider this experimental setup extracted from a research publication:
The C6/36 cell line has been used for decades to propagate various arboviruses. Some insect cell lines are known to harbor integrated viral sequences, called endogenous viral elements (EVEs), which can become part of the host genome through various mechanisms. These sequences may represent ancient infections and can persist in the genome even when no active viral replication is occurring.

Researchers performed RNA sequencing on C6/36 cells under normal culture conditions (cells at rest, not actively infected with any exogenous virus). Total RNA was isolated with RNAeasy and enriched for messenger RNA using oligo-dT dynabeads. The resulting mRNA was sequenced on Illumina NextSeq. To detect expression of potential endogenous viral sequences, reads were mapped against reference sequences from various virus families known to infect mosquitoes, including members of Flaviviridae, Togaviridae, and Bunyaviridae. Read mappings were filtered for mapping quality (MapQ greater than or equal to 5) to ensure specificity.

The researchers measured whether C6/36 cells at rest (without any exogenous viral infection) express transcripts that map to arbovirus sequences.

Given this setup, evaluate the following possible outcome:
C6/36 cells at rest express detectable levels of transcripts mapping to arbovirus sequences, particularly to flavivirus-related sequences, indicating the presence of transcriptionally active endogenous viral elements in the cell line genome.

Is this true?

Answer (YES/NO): YES